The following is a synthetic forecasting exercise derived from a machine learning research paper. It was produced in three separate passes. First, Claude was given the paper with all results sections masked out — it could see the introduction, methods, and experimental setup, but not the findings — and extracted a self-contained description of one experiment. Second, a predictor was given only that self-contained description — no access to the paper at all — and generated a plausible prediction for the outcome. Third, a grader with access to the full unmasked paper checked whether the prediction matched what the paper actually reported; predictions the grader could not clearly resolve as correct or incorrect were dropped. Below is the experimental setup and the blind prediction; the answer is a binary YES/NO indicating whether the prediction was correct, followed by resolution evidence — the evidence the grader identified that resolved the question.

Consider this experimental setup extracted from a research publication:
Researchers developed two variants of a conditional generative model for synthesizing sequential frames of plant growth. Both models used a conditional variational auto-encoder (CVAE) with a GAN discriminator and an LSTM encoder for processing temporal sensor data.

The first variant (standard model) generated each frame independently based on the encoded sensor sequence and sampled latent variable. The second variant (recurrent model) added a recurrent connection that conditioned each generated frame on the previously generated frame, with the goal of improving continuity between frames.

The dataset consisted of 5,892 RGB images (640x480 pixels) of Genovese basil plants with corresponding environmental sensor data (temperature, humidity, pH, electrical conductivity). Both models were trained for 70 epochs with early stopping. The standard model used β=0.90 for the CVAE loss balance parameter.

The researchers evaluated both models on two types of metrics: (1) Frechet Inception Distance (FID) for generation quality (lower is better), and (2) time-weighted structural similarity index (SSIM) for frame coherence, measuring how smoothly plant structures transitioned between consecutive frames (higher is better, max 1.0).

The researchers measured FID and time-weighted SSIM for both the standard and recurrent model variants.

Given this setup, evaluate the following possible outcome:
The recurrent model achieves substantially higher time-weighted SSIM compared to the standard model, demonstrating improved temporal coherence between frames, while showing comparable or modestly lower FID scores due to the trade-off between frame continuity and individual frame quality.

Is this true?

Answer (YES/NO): NO